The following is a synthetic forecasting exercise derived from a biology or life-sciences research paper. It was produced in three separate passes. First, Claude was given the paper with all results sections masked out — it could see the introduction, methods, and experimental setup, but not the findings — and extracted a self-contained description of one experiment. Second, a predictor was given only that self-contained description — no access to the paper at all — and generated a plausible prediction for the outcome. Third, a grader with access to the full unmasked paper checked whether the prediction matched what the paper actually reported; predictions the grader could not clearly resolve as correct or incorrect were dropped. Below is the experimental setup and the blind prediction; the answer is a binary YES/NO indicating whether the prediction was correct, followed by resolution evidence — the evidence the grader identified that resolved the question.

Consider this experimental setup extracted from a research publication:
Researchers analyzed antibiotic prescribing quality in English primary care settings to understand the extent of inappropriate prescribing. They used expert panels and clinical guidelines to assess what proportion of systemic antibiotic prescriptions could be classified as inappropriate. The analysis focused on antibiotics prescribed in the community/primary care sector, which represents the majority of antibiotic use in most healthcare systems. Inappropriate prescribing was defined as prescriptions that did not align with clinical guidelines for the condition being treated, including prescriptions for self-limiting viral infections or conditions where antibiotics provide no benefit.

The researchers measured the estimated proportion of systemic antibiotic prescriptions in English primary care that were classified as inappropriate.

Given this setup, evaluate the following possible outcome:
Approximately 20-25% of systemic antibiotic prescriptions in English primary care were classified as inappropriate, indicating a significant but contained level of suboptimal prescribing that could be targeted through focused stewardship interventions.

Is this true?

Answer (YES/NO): NO